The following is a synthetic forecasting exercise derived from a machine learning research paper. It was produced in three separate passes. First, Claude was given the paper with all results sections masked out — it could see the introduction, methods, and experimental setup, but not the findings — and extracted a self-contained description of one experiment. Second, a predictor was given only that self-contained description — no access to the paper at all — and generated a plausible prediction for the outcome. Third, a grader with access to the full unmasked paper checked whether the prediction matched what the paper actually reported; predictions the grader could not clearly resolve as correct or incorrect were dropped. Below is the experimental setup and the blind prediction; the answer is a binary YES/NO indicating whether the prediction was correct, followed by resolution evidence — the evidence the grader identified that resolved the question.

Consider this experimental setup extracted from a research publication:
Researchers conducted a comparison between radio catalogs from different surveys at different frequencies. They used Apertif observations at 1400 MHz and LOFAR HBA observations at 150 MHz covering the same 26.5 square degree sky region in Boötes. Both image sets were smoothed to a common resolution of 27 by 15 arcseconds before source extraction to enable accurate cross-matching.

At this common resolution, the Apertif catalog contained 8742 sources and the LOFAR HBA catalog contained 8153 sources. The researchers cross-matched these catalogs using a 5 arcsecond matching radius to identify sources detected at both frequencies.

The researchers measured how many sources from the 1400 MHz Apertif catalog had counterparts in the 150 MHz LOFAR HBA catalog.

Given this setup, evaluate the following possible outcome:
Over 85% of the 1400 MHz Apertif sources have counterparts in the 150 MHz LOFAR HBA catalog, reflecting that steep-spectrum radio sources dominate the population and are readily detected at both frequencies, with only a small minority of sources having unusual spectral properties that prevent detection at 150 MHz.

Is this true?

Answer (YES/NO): NO